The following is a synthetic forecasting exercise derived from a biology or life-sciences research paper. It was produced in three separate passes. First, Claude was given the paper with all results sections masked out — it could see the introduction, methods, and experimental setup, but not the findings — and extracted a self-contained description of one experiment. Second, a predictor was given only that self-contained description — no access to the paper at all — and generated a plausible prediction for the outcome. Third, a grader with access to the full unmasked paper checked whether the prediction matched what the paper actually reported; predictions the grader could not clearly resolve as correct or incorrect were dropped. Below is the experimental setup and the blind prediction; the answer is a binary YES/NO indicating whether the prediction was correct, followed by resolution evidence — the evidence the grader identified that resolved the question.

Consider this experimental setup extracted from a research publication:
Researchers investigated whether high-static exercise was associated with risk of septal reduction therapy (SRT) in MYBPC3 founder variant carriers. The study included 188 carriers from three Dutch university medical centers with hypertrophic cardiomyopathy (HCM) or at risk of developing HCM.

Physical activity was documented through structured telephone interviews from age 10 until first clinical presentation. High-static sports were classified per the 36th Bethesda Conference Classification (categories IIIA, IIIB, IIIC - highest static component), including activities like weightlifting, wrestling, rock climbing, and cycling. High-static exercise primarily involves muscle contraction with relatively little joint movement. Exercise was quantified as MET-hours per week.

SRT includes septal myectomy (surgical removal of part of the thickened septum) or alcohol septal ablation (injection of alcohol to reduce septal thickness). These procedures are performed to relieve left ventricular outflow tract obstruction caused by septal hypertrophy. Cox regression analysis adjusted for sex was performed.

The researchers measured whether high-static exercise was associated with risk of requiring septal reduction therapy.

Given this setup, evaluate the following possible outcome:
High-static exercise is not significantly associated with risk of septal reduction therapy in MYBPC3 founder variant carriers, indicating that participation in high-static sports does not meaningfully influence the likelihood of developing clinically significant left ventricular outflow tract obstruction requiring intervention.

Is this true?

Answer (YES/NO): YES